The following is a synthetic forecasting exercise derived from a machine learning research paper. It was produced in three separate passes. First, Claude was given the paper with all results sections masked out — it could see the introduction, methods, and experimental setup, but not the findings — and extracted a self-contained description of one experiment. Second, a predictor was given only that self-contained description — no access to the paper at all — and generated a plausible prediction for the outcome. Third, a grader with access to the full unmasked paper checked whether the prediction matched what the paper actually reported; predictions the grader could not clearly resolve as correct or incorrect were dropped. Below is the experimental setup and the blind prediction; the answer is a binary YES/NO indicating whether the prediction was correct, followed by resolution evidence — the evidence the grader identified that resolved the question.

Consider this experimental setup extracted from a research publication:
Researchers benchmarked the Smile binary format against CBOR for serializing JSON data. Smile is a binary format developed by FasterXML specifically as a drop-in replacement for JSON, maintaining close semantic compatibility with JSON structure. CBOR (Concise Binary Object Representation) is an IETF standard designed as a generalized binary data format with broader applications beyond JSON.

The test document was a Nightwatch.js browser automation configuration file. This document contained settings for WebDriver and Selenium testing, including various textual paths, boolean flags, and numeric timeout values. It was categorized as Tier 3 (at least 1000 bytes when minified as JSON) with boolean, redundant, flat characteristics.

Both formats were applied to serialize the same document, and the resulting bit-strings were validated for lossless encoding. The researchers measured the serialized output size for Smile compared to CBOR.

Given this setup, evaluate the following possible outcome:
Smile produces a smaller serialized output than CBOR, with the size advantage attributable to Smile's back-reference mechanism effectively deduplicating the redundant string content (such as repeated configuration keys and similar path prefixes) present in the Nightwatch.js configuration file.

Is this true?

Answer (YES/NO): YES